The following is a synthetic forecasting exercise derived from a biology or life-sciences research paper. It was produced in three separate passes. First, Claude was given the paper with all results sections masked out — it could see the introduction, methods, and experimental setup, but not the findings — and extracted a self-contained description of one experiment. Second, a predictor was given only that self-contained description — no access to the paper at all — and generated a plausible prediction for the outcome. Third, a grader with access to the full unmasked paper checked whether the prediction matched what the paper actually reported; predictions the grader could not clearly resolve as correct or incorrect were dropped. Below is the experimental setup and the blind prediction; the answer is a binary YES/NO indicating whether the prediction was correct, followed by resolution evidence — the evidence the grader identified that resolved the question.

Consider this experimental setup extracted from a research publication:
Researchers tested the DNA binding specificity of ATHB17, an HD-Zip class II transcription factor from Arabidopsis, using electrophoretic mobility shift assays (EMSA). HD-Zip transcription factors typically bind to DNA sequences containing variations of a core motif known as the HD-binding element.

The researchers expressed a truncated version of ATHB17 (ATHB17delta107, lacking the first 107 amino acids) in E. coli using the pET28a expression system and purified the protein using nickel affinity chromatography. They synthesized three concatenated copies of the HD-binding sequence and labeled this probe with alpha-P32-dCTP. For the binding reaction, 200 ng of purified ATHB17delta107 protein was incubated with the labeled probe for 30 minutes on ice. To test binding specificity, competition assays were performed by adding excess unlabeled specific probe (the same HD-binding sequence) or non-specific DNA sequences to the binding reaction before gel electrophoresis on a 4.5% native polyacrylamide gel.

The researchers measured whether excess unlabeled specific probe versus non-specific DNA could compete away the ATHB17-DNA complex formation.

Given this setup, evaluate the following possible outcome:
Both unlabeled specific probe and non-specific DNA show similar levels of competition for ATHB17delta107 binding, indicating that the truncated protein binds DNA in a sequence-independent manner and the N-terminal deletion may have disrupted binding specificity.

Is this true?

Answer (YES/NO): NO